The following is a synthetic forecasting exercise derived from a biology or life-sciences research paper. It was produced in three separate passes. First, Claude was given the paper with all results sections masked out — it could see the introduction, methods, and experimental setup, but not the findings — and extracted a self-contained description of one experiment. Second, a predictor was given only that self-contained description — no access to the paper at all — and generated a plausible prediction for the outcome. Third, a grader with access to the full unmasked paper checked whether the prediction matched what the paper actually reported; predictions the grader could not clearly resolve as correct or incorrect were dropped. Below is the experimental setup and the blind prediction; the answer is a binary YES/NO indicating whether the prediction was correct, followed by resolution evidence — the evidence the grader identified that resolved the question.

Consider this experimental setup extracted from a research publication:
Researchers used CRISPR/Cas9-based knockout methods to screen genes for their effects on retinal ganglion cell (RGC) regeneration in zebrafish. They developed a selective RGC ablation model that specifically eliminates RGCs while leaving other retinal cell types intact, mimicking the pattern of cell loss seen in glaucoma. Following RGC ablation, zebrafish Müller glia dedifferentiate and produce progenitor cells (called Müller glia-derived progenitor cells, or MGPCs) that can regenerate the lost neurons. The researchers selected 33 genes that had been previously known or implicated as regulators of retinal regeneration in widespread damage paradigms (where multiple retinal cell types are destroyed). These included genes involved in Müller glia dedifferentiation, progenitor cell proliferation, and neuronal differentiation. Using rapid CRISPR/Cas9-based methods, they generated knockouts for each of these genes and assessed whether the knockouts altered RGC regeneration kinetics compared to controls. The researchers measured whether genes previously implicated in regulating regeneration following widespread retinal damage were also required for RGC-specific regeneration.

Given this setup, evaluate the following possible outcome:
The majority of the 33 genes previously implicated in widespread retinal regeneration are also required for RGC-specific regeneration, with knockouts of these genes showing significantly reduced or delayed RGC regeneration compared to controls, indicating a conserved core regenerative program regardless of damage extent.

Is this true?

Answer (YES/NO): NO